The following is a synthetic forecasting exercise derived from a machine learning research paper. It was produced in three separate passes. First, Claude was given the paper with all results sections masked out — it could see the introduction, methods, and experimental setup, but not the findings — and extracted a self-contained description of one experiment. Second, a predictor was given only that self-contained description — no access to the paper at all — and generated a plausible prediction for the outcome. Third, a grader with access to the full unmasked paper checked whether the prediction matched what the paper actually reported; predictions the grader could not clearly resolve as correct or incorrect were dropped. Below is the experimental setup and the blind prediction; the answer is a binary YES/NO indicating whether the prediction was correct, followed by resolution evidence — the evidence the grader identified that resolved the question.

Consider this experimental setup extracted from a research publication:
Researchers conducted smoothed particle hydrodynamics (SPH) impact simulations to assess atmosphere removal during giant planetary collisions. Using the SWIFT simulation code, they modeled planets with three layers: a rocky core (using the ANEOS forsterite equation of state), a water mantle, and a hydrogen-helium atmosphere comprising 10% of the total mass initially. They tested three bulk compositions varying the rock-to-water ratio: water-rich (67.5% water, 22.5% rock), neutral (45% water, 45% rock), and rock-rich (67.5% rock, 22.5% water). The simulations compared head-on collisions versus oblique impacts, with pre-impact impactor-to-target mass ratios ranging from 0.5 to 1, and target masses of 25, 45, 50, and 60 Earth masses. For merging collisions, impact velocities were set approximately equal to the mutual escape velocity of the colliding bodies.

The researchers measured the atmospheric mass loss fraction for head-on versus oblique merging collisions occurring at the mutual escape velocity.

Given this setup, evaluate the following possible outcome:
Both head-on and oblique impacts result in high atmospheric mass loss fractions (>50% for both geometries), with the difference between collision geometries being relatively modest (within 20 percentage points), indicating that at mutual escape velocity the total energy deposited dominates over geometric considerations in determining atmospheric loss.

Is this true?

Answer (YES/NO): NO